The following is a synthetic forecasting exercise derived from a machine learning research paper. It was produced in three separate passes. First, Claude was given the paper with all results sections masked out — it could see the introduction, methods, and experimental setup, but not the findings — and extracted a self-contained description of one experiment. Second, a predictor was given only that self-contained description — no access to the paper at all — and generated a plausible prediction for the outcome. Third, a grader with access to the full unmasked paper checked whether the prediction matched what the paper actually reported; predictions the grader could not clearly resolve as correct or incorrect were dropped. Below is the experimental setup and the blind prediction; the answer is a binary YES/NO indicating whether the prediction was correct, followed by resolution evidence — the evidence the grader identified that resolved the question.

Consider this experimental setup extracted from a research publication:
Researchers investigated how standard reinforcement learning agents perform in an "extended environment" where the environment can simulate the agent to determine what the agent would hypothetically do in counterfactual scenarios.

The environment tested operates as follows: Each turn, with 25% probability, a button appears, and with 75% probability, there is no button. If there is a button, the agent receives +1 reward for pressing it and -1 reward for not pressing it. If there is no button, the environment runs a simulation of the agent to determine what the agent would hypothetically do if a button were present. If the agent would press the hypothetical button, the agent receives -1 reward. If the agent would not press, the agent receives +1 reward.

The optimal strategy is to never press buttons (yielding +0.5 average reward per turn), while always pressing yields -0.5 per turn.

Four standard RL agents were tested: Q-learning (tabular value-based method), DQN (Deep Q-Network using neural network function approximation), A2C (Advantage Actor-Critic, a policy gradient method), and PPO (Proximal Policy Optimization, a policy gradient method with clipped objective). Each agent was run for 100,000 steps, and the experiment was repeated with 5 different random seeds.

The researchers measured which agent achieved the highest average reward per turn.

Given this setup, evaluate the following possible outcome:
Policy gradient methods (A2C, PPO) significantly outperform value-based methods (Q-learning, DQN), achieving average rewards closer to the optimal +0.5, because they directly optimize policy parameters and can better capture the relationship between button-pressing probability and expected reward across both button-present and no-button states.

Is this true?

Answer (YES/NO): NO